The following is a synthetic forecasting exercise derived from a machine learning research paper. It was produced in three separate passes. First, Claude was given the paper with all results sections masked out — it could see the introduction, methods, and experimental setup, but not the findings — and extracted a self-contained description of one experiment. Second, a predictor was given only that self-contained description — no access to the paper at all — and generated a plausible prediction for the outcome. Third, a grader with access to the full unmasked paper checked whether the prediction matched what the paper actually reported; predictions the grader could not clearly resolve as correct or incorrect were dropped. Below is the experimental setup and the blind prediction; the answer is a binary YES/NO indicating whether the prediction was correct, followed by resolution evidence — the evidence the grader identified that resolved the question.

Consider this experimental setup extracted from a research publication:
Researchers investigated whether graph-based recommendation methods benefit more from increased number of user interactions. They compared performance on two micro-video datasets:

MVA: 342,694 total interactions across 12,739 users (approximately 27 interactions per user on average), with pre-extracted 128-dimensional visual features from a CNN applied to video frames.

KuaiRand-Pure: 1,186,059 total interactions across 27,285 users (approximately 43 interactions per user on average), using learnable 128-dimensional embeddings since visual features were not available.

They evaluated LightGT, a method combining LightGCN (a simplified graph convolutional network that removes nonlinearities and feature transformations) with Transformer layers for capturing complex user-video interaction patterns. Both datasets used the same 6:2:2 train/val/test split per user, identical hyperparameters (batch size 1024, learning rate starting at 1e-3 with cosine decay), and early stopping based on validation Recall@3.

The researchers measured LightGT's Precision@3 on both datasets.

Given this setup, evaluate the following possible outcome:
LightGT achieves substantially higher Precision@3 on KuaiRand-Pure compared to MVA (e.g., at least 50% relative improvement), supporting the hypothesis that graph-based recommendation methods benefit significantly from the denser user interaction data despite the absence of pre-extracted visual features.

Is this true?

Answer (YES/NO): NO